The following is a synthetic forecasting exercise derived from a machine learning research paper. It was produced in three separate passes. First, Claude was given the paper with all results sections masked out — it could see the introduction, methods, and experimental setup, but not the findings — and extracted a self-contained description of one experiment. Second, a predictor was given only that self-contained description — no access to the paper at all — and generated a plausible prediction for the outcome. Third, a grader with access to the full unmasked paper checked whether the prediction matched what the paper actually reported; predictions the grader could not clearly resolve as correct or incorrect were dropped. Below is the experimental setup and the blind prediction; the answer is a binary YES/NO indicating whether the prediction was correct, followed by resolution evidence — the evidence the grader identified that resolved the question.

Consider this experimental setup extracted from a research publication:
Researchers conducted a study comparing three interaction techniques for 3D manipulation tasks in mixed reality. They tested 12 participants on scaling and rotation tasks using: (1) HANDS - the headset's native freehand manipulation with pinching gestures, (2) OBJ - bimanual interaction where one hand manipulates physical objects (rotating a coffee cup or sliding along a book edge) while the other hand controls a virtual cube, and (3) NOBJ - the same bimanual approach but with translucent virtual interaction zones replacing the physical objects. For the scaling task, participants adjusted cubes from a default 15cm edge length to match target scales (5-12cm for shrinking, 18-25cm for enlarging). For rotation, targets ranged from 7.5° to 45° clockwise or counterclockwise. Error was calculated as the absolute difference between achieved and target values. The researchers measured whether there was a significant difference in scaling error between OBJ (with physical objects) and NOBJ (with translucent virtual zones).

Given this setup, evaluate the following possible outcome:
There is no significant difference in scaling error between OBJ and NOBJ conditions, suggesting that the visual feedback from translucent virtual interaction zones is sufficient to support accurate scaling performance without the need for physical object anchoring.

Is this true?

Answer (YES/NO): NO